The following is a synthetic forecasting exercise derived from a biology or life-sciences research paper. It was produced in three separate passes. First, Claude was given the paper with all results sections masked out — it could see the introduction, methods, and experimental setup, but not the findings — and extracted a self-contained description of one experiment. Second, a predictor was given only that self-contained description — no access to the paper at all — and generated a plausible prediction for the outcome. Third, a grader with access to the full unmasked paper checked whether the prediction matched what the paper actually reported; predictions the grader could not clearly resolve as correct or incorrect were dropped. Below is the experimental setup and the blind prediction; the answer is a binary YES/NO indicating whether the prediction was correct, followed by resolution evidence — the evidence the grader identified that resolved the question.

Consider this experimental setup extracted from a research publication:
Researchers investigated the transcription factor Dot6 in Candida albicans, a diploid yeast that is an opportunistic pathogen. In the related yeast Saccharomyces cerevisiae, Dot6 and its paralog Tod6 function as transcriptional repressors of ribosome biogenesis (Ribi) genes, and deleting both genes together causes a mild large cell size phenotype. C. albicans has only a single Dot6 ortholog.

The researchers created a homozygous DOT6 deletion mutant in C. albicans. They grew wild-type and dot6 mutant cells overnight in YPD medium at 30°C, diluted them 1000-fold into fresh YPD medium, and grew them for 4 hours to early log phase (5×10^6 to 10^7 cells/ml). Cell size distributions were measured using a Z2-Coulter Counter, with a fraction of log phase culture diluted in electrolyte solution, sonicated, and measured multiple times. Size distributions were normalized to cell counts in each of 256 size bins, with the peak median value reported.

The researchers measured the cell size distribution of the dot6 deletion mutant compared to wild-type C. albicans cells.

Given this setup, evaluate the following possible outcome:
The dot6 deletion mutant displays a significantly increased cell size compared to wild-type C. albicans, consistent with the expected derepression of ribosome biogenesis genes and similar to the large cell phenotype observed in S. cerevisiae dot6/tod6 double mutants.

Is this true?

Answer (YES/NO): NO